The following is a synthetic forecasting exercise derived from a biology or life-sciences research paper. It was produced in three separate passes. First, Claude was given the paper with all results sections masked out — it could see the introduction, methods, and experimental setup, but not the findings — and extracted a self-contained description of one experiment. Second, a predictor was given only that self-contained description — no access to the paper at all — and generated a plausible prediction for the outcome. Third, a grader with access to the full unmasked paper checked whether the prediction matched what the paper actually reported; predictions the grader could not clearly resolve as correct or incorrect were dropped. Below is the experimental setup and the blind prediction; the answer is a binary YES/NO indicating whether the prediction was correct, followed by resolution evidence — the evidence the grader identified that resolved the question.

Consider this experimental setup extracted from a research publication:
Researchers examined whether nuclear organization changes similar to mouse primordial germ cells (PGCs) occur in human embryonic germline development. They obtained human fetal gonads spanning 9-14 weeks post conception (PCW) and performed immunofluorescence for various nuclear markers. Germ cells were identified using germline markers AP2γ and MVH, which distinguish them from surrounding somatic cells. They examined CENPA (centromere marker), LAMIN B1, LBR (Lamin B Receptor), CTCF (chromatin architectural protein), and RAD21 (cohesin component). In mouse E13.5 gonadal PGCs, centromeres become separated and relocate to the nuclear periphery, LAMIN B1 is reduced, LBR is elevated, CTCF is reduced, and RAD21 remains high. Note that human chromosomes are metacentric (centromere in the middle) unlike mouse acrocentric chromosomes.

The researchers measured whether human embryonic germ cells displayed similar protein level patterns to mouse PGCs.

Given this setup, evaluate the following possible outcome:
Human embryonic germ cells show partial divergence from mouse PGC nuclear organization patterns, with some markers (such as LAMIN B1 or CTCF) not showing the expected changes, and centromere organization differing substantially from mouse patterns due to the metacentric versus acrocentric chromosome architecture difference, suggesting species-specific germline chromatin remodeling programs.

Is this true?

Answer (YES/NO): NO